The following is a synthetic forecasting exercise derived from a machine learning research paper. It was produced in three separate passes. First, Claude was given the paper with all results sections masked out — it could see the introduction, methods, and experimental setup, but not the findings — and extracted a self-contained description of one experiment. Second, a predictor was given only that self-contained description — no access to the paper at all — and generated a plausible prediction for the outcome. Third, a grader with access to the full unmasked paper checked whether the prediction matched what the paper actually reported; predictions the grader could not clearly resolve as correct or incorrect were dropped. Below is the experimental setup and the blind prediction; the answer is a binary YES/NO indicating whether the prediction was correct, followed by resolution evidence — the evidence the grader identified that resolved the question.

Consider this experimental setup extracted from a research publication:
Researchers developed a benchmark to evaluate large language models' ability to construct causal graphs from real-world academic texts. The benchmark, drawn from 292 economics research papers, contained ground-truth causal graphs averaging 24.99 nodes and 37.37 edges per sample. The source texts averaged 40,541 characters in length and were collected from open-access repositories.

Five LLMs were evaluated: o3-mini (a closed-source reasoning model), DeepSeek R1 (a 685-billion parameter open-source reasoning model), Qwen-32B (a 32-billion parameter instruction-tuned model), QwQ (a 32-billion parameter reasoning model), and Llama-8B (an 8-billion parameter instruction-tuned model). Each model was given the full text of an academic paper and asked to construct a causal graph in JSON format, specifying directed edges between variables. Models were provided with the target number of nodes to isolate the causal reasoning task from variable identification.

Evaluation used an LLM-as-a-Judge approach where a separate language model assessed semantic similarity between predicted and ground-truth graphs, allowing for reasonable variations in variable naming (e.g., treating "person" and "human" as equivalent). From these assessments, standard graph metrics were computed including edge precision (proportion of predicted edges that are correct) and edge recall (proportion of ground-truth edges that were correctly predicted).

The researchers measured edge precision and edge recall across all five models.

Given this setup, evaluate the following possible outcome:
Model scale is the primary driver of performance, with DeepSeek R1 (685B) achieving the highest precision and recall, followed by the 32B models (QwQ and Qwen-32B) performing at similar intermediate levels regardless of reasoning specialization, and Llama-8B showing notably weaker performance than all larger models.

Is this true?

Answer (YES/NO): NO